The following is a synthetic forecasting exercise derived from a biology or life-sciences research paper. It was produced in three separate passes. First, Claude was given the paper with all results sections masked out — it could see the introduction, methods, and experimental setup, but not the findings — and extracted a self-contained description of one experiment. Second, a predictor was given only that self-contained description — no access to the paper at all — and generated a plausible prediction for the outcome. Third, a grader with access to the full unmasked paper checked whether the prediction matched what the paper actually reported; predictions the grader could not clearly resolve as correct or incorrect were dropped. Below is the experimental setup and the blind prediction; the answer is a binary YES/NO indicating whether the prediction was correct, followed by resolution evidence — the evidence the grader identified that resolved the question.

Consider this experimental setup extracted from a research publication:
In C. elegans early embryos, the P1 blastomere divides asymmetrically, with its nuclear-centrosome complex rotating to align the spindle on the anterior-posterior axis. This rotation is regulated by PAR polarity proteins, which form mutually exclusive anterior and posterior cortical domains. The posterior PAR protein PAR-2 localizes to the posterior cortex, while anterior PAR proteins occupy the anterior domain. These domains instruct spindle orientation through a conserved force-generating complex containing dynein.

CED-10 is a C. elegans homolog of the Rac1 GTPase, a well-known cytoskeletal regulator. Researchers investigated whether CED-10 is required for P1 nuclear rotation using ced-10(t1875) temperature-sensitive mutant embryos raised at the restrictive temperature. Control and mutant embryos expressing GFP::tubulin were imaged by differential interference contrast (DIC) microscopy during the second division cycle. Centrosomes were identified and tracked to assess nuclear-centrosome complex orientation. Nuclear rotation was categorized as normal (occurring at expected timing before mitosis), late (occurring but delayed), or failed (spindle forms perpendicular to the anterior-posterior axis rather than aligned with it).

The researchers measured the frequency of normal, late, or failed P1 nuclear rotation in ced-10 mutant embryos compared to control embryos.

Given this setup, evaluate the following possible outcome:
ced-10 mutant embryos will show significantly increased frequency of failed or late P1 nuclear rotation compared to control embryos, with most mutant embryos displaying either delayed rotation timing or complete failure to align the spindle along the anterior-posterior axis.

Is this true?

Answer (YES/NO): NO